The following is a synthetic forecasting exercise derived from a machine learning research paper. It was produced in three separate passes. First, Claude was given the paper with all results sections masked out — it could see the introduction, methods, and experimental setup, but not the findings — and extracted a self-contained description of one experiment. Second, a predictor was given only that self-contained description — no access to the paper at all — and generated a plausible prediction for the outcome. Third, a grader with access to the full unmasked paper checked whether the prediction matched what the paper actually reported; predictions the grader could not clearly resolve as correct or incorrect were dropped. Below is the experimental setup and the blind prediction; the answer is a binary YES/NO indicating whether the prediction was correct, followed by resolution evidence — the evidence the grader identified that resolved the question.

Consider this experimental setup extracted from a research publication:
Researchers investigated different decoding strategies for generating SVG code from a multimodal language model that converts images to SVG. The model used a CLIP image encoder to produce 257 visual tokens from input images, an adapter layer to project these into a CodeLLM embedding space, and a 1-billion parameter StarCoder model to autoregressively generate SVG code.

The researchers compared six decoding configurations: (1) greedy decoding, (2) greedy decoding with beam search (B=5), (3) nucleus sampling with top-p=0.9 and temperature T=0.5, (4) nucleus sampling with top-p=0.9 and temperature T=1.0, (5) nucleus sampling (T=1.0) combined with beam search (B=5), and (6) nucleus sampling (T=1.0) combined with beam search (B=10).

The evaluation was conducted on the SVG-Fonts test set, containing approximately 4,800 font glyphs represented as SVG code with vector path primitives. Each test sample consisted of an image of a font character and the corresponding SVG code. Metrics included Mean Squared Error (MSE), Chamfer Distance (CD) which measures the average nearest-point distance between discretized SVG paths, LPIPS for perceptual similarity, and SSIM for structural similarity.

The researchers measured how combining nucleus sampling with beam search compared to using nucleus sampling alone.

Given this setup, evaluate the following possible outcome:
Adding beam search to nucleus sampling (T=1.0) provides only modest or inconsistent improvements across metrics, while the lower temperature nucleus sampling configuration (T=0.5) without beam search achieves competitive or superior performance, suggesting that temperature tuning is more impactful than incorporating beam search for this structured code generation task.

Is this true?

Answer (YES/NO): NO